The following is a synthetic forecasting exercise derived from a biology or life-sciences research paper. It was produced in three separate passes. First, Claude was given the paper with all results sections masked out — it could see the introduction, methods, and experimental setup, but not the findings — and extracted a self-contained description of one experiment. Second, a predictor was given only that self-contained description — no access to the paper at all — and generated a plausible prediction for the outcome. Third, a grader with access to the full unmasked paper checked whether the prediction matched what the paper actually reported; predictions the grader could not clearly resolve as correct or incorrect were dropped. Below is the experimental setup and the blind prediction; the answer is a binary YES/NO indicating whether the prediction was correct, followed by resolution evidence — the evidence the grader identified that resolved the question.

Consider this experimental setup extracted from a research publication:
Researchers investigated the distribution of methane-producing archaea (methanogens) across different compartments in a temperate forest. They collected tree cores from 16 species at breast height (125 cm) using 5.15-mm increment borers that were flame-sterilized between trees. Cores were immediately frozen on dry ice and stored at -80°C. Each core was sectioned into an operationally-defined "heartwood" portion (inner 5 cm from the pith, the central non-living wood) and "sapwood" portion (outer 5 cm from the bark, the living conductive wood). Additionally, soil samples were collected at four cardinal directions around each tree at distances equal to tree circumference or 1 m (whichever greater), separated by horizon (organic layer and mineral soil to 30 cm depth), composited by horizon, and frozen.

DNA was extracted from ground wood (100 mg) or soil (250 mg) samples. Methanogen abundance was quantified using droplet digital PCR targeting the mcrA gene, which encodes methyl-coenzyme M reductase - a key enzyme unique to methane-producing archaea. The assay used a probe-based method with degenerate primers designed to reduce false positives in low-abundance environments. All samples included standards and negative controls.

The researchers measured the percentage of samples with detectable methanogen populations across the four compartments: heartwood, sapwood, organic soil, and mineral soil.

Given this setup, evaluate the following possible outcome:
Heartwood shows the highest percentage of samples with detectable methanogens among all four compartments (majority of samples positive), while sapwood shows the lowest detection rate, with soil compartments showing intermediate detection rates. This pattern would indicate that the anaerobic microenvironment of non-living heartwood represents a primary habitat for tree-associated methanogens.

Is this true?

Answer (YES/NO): NO